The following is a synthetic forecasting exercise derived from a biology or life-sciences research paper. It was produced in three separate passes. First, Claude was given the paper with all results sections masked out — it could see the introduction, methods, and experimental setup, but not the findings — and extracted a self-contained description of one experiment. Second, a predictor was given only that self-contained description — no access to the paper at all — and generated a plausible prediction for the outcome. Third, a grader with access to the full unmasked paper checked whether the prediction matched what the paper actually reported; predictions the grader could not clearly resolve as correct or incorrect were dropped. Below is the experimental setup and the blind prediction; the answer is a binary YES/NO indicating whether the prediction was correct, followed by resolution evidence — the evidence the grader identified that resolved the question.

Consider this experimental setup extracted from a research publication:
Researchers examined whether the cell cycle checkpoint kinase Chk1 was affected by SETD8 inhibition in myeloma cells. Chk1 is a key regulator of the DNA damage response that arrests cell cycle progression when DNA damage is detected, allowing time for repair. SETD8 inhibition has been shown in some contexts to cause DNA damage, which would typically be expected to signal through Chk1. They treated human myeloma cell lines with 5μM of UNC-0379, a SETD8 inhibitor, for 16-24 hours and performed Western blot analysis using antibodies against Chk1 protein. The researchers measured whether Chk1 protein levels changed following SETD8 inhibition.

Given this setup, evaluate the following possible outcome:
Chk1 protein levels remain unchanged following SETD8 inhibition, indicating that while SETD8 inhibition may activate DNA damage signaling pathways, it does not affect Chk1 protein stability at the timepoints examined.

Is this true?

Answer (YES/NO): NO